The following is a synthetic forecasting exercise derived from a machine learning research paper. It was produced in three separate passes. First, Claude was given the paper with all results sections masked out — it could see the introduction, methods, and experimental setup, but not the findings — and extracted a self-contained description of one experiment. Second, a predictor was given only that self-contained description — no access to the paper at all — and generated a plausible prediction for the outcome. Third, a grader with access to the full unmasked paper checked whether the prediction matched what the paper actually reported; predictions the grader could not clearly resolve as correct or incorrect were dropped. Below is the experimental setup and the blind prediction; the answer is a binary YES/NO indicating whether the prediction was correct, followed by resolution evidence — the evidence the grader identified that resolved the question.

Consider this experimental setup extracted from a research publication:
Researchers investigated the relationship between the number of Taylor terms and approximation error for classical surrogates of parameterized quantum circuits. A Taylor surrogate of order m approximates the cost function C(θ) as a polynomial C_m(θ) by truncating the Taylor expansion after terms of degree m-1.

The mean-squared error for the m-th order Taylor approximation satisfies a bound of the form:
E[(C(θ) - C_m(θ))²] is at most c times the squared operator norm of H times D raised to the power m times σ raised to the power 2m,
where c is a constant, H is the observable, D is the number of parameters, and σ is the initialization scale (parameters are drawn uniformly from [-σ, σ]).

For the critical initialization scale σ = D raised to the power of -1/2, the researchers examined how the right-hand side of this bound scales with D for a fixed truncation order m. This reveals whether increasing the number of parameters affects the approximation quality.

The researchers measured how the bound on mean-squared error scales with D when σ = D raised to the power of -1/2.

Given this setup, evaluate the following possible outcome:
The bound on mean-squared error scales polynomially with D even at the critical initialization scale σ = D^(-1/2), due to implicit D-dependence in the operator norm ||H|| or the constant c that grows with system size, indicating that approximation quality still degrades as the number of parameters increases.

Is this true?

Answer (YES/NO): NO